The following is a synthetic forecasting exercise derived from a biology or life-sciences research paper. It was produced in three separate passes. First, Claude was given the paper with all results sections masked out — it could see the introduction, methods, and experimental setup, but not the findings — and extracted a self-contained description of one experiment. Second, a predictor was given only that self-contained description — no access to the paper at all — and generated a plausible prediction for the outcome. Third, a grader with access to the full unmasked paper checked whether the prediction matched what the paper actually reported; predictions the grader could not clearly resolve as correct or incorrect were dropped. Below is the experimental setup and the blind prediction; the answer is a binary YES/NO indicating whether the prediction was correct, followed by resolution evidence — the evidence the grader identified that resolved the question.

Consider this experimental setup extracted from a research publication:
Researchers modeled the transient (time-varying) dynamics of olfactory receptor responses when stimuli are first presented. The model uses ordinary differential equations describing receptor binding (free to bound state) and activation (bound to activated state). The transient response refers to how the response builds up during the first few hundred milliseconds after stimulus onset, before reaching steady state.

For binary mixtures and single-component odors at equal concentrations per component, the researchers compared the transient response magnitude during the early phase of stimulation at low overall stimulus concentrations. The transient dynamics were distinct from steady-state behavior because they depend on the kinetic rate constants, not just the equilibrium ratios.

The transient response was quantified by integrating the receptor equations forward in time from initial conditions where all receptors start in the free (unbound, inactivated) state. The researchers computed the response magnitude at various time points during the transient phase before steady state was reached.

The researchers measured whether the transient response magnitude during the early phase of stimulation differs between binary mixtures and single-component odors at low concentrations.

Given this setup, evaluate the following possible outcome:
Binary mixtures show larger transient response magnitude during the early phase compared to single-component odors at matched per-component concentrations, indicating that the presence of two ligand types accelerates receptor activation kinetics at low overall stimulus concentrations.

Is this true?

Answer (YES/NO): YES